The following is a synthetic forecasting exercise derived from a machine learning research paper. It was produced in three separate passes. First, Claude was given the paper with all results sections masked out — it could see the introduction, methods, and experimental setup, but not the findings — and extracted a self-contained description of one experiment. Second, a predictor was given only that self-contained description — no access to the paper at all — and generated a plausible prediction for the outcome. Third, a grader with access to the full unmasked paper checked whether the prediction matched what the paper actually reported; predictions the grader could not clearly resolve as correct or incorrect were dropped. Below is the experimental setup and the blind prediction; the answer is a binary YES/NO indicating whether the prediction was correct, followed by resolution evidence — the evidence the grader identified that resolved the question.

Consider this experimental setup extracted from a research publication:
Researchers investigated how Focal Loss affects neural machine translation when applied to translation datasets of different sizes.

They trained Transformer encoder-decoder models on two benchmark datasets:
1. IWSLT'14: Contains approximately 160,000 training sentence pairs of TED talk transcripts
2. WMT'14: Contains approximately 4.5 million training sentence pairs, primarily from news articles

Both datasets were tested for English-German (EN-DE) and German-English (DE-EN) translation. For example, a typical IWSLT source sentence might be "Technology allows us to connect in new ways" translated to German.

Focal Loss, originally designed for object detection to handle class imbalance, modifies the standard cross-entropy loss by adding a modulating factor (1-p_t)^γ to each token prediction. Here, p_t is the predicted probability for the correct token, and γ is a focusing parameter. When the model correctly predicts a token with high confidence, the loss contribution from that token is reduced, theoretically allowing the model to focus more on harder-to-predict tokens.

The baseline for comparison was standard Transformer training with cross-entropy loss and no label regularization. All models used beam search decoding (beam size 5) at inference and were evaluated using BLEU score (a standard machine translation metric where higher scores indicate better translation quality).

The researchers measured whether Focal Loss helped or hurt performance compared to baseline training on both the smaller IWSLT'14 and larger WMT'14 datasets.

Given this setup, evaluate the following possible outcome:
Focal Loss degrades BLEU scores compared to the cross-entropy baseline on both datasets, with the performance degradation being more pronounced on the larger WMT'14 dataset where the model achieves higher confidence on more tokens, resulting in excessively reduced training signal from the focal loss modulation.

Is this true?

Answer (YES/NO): NO